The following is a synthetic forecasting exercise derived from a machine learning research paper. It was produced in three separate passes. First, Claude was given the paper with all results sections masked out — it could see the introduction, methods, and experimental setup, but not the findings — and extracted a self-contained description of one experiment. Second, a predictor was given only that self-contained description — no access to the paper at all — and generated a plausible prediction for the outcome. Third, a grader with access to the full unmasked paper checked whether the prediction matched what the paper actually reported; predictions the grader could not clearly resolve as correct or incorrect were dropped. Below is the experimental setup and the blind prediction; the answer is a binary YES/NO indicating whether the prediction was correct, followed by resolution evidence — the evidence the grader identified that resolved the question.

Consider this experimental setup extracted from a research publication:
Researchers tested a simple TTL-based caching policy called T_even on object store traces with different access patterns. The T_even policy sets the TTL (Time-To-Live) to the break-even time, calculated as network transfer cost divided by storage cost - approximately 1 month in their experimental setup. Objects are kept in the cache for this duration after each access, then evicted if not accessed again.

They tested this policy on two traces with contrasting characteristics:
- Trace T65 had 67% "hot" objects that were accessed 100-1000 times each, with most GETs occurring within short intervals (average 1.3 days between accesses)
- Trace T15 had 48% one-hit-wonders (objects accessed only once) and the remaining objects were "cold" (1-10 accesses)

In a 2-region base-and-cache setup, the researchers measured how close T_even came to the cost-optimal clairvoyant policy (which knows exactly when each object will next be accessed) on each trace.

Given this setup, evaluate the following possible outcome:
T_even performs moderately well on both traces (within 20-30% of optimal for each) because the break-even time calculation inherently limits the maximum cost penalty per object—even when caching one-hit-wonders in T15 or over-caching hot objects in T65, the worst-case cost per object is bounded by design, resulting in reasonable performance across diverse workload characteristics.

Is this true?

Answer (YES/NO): NO